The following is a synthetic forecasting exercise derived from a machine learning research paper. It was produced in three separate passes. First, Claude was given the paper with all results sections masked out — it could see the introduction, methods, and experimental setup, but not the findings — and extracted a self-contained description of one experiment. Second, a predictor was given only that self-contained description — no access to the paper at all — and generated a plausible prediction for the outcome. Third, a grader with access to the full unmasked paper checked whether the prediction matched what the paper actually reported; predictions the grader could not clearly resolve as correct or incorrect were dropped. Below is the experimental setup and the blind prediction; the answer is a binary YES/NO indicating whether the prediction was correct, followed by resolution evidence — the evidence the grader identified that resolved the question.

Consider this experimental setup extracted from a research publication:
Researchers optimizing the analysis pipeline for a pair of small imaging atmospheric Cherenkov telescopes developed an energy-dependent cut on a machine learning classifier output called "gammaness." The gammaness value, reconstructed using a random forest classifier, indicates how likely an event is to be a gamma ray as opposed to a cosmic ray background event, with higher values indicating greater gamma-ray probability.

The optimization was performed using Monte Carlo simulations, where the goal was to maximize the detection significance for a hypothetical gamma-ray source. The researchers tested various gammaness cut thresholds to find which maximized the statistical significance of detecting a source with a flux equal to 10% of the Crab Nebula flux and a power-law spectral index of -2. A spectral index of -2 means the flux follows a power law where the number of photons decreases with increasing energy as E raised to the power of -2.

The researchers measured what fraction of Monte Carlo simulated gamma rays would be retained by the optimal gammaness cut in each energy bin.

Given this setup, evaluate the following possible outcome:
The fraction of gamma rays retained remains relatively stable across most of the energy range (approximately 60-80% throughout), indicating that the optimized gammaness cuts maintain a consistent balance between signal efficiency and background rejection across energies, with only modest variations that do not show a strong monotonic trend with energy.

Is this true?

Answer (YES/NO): NO